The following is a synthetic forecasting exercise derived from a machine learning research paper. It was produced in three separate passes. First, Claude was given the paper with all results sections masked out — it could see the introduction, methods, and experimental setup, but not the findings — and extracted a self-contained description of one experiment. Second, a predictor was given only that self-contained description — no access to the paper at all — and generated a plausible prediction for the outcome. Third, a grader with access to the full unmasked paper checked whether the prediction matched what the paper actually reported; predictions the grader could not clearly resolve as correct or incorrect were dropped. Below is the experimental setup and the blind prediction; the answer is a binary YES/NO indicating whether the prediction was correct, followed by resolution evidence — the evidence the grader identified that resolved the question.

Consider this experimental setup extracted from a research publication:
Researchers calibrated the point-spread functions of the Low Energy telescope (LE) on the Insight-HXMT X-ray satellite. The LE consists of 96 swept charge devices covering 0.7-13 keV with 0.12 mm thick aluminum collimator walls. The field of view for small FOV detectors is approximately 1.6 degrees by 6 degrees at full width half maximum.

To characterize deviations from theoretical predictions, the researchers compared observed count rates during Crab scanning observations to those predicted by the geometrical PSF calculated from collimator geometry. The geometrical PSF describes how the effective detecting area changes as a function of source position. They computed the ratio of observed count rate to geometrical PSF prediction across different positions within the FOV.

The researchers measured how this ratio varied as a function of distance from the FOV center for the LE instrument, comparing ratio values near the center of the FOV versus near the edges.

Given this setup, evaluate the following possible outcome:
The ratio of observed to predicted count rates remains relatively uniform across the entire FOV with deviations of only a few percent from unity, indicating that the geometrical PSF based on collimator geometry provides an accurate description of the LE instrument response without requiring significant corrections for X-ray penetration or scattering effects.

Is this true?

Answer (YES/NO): NO